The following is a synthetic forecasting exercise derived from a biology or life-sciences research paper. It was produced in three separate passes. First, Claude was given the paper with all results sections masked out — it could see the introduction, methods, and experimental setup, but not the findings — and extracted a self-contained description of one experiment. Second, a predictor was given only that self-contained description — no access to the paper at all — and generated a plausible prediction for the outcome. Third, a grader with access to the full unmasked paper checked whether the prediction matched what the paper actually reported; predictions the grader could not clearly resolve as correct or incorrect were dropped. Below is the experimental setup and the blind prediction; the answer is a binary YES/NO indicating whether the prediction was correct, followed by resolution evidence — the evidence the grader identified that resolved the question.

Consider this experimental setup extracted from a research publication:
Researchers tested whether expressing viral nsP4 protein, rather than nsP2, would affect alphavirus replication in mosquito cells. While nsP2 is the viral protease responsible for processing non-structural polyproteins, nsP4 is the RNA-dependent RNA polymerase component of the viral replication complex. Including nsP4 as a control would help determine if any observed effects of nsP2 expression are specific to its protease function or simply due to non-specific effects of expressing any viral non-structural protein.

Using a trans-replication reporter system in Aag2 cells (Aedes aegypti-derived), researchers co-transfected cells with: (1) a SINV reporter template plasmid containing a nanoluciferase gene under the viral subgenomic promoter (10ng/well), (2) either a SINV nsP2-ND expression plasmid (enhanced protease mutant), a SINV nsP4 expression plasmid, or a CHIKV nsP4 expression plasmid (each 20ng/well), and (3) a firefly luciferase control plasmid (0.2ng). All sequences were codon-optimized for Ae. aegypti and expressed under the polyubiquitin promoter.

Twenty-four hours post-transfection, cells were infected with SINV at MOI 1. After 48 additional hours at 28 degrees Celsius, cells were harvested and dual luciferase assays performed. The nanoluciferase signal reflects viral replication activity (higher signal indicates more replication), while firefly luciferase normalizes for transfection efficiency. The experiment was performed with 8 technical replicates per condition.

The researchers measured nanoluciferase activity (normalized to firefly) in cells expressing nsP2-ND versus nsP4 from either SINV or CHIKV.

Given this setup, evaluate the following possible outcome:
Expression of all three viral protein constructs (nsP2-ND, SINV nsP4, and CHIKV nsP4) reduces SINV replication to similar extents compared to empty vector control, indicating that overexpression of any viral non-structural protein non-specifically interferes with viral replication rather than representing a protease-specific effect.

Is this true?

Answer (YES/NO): NO